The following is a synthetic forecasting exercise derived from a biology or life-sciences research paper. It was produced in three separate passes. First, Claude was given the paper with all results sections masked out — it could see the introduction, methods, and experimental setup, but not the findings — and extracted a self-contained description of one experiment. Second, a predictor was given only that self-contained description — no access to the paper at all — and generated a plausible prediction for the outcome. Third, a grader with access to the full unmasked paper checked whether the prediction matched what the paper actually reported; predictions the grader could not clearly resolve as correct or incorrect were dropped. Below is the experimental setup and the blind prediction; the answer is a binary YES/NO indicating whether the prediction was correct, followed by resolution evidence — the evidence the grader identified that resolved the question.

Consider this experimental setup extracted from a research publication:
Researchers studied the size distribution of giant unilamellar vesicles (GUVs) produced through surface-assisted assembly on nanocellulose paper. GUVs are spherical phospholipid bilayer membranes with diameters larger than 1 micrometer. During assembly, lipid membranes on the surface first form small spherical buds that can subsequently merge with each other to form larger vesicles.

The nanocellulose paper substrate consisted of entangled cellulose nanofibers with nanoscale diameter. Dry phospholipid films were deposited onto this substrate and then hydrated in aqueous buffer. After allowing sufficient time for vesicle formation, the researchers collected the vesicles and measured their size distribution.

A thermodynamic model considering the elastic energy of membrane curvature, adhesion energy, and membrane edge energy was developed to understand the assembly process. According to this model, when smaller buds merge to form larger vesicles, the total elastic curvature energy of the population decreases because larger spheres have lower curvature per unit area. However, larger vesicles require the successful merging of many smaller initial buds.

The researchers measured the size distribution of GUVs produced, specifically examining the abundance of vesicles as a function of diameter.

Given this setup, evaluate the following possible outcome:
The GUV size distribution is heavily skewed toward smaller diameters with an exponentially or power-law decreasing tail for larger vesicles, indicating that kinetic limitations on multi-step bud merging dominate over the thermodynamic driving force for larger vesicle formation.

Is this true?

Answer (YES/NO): YES